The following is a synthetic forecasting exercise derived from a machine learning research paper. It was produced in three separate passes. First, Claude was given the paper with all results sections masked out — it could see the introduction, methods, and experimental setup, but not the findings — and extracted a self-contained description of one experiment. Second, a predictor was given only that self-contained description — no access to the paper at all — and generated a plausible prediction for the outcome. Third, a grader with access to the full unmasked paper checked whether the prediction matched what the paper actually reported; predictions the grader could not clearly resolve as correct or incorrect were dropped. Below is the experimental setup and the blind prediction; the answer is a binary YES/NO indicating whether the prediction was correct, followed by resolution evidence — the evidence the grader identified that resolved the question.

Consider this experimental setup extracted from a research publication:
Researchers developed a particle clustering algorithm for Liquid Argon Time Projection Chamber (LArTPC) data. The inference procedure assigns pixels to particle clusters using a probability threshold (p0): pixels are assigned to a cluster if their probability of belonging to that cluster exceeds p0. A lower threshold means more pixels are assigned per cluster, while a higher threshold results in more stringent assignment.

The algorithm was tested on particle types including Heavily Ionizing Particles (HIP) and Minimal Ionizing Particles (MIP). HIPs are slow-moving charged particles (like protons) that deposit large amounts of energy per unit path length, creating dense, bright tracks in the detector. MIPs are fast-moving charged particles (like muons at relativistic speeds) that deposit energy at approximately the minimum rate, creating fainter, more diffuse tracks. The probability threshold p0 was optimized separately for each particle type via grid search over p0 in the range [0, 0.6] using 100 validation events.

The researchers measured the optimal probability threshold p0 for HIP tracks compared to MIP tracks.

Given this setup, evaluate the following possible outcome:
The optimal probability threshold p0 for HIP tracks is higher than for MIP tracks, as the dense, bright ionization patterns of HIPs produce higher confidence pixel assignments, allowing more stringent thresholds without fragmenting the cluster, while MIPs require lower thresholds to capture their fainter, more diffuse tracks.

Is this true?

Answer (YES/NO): YES